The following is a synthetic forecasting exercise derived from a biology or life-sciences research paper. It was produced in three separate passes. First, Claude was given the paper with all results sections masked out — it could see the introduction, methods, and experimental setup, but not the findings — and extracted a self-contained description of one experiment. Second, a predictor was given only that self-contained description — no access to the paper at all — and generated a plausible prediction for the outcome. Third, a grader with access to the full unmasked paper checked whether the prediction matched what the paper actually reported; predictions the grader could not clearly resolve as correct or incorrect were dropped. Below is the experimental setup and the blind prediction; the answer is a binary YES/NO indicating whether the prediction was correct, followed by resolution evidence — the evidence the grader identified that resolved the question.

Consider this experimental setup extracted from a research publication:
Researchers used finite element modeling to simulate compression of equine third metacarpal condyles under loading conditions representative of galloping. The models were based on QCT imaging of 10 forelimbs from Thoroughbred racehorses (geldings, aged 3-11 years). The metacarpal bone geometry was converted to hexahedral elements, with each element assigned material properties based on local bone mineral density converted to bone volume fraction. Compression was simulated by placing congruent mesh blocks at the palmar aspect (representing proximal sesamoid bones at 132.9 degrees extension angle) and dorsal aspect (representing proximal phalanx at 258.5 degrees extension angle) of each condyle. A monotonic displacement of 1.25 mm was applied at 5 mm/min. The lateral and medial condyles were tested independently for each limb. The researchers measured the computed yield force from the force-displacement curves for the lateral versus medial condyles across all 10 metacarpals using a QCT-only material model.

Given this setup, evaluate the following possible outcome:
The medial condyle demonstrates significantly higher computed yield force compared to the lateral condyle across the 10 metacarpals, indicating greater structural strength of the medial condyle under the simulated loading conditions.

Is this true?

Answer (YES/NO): YES